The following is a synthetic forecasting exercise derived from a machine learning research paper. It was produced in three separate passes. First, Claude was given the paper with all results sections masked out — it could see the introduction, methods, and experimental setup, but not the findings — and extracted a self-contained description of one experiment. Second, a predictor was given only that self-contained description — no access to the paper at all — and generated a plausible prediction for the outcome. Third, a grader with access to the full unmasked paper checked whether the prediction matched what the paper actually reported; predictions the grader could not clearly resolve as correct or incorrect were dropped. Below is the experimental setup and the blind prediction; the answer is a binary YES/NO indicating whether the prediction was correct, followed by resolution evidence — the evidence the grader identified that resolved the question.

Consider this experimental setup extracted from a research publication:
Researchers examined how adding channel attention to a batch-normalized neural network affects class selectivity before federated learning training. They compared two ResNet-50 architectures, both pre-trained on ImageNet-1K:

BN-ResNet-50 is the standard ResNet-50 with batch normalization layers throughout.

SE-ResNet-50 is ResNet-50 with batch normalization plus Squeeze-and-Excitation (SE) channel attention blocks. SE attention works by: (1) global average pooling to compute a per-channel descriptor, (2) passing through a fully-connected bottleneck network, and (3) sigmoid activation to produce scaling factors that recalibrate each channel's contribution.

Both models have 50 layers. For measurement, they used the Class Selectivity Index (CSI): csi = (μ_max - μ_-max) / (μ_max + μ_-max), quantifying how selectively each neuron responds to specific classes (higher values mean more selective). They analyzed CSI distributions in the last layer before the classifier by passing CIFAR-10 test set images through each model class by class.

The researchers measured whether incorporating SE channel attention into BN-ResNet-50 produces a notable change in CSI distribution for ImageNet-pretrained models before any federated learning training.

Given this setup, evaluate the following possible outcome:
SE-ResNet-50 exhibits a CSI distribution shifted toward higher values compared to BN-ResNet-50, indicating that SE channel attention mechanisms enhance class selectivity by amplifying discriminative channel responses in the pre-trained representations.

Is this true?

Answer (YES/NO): NO